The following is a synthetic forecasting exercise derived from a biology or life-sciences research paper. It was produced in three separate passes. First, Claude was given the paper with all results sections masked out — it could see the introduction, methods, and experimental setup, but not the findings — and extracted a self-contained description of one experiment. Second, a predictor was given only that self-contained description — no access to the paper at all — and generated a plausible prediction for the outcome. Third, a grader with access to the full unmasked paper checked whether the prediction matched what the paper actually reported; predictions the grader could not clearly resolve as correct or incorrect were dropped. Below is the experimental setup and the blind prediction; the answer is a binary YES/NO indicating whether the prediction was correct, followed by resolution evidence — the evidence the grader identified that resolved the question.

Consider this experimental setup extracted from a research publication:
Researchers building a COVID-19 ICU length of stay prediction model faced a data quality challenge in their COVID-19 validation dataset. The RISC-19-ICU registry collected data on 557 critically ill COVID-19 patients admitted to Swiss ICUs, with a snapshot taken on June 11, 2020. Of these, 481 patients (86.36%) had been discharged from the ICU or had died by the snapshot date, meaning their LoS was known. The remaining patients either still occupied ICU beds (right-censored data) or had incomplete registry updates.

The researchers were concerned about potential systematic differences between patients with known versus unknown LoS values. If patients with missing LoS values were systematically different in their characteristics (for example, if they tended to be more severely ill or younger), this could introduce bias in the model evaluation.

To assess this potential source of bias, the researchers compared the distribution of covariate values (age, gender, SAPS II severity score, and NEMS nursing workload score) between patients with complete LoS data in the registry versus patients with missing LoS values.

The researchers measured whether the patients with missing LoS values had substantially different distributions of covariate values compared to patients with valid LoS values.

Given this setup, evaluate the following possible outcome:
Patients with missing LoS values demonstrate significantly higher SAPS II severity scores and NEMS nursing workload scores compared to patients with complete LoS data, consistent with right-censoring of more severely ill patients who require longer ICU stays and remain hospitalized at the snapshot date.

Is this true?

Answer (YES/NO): NO